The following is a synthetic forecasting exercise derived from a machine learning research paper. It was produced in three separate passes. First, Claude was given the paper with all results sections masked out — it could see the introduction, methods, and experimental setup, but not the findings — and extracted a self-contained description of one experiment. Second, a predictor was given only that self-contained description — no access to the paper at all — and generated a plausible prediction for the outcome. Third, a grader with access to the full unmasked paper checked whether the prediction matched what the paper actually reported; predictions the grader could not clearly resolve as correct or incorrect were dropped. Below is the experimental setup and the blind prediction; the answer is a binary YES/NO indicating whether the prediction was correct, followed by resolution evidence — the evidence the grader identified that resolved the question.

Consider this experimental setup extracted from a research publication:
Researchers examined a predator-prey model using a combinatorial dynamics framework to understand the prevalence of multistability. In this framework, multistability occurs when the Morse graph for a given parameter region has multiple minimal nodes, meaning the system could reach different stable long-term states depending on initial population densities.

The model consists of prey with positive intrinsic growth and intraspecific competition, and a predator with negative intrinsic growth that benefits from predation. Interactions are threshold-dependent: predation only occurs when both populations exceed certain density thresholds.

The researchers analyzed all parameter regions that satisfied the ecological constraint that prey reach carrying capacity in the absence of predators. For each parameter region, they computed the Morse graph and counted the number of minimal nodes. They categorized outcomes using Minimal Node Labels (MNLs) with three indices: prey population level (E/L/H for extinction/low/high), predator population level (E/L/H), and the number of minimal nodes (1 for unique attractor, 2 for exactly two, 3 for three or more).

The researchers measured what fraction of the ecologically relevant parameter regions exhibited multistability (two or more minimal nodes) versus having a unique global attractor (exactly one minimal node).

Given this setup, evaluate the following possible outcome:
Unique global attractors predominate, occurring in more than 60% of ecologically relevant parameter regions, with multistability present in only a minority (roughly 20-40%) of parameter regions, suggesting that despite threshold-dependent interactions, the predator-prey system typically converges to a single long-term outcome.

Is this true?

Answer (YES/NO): NO